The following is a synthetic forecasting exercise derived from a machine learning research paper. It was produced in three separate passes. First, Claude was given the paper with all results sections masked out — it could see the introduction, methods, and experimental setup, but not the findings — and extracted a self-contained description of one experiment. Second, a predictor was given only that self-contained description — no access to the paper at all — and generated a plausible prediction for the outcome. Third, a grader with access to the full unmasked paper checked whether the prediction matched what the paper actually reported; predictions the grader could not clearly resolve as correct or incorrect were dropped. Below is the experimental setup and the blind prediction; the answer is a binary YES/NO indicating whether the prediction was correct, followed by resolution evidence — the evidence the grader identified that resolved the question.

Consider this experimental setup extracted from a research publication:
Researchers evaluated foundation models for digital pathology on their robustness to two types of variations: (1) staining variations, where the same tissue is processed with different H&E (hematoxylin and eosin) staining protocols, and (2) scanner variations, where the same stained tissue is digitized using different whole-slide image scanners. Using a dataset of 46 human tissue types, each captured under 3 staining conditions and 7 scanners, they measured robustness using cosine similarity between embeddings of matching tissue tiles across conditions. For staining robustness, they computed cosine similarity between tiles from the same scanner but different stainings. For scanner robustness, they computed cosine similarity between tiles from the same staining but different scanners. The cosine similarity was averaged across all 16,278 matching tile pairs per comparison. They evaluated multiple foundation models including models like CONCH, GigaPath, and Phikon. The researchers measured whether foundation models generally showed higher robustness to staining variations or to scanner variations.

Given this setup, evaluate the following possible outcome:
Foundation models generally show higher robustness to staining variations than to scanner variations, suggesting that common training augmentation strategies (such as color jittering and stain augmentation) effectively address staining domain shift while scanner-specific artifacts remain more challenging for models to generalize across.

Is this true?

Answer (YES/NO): NO